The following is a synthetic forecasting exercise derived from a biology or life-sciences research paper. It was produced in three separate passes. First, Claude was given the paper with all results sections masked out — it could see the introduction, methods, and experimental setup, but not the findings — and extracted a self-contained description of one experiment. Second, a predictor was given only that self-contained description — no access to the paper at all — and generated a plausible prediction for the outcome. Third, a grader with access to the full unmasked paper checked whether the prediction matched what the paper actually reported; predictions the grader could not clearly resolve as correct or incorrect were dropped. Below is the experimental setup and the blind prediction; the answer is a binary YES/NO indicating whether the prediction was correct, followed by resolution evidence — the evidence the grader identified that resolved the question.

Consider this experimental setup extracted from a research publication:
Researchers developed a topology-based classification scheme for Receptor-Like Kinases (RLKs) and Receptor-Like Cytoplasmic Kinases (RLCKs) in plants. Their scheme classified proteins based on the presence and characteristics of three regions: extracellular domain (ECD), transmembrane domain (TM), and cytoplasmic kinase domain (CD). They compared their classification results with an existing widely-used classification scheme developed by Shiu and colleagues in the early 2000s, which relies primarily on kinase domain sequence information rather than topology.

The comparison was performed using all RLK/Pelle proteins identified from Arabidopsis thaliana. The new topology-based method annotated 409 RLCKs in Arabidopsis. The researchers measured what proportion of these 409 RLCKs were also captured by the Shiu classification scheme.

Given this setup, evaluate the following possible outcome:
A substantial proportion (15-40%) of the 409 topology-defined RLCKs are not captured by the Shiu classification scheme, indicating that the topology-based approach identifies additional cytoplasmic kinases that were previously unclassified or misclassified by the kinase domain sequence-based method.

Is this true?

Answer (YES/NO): YES